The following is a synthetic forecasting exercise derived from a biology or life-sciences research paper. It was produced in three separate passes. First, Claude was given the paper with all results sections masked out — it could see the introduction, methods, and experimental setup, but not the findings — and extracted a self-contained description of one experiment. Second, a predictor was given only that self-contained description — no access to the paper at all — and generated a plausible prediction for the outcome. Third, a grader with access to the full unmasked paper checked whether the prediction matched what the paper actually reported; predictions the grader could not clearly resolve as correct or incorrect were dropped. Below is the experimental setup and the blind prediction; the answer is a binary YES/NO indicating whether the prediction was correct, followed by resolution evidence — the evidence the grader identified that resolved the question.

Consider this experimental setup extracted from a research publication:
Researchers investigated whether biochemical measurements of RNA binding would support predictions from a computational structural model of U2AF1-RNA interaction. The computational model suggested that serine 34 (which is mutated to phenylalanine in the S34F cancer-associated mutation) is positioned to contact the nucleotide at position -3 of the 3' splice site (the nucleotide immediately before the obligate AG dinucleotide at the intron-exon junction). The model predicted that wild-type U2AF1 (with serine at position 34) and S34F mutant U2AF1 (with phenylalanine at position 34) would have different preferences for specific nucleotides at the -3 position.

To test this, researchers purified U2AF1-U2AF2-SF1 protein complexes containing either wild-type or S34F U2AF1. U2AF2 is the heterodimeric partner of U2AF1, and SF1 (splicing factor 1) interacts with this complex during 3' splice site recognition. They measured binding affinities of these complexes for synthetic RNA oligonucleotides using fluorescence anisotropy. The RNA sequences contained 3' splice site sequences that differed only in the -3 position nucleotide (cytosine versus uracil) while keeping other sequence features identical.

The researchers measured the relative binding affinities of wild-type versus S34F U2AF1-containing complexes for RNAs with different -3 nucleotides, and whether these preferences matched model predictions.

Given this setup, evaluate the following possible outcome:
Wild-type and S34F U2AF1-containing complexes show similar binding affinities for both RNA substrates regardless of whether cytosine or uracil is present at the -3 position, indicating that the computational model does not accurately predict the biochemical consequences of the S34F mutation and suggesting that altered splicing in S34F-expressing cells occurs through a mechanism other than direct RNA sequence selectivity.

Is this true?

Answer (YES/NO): NO